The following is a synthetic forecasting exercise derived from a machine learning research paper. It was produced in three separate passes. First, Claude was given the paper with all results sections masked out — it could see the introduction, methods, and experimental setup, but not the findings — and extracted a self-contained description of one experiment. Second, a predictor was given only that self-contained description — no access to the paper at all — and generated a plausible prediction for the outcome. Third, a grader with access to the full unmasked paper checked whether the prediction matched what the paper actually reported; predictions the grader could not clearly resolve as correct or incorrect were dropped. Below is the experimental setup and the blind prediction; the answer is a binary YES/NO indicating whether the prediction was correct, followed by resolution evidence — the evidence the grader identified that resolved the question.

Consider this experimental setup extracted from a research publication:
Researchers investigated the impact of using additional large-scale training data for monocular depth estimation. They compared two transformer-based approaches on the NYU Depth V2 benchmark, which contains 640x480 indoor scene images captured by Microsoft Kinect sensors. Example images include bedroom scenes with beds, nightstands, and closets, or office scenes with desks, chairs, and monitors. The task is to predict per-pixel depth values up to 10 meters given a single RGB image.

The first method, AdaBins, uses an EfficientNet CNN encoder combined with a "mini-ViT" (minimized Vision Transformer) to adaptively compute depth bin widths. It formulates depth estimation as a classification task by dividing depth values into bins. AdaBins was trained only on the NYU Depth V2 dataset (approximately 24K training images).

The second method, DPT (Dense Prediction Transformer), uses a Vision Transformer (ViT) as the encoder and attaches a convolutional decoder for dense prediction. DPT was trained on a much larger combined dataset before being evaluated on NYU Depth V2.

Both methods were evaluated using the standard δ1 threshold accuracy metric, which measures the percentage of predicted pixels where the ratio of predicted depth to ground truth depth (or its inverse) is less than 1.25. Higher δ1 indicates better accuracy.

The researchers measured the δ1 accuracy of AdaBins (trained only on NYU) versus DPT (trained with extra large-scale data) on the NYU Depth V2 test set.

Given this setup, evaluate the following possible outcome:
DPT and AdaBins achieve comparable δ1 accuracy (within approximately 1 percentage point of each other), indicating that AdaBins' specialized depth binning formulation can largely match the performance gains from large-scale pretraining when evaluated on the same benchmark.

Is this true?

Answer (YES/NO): YES